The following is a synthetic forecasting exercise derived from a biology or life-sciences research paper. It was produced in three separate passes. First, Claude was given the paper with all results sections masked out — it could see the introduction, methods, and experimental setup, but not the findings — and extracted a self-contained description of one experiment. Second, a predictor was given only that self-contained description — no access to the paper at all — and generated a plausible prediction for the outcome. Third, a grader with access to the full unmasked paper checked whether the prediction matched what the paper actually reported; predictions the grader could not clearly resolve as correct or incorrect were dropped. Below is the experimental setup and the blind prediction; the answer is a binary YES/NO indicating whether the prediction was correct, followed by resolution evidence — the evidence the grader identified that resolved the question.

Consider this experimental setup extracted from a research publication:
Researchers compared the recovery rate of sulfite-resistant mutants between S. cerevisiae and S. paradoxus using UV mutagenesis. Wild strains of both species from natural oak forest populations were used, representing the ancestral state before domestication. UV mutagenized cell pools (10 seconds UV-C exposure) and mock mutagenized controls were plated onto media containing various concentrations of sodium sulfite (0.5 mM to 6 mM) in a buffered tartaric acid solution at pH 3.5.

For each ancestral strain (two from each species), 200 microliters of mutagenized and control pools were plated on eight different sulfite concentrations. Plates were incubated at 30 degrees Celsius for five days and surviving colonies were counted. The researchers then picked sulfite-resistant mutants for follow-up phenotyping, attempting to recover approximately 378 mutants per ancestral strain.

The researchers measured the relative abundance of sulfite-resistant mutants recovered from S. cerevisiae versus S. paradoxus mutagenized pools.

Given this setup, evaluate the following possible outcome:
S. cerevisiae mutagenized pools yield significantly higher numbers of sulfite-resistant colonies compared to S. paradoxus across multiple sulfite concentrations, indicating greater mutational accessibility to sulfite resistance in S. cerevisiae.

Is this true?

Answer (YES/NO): NO